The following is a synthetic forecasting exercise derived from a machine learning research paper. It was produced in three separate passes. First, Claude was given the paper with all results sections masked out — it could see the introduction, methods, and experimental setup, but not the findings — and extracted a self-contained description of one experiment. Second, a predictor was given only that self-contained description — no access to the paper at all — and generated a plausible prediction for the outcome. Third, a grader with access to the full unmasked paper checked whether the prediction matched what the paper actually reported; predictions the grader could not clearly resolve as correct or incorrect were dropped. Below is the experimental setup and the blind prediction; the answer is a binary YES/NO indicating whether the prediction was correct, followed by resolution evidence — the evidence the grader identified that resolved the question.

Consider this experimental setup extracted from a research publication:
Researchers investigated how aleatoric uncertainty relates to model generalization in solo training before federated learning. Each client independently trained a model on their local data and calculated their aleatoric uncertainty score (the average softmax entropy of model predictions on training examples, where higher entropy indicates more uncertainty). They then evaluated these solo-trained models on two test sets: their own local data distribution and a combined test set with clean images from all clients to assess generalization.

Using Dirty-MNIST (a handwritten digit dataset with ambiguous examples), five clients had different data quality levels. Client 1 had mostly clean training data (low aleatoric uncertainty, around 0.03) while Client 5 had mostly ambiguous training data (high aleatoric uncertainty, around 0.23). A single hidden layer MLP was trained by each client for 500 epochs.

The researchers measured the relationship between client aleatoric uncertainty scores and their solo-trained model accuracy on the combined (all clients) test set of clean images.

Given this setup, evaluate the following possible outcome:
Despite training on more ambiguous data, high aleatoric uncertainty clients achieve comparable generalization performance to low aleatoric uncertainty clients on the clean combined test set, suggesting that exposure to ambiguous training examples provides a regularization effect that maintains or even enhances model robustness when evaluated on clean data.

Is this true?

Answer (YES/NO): NO